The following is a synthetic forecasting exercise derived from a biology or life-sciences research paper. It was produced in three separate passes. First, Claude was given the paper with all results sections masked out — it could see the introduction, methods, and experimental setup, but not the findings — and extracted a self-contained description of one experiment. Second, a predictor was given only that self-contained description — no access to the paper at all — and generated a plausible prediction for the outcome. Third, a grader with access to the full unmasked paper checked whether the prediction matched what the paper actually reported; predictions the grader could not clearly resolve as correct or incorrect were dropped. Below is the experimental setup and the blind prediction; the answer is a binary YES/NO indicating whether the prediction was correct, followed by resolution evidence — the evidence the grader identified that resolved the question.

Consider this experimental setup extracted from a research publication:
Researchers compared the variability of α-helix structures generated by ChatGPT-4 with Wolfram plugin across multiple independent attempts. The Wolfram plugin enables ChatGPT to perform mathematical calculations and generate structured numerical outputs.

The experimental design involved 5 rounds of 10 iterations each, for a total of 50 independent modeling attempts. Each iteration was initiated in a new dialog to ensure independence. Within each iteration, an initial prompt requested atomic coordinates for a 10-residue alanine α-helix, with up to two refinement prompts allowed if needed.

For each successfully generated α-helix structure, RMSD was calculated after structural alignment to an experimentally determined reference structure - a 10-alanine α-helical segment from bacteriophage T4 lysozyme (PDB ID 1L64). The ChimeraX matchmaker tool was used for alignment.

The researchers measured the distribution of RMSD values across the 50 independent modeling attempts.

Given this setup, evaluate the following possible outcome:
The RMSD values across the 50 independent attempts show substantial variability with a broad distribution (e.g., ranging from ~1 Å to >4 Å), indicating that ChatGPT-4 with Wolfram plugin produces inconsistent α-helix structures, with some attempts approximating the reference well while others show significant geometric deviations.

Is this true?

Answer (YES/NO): NO